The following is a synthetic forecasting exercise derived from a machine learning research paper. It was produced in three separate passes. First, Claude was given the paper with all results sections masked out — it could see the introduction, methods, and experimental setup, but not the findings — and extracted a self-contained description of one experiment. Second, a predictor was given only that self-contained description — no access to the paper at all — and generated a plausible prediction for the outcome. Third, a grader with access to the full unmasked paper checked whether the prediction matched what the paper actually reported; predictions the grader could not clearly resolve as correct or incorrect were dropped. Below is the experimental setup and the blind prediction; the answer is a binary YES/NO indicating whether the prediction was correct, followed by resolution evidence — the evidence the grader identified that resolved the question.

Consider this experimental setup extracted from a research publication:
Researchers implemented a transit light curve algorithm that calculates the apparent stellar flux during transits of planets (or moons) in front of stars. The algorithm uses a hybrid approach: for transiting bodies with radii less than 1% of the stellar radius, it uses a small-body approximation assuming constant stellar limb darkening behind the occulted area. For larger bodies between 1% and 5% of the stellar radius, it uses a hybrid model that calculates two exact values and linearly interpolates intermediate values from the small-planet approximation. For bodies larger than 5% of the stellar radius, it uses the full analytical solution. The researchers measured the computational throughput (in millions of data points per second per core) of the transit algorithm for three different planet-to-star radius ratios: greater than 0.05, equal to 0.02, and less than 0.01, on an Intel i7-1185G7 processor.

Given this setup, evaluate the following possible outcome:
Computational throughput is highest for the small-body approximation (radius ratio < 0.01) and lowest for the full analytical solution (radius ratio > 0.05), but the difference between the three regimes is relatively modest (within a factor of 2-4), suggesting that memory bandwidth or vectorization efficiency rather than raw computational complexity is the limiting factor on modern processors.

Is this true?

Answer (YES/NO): NO